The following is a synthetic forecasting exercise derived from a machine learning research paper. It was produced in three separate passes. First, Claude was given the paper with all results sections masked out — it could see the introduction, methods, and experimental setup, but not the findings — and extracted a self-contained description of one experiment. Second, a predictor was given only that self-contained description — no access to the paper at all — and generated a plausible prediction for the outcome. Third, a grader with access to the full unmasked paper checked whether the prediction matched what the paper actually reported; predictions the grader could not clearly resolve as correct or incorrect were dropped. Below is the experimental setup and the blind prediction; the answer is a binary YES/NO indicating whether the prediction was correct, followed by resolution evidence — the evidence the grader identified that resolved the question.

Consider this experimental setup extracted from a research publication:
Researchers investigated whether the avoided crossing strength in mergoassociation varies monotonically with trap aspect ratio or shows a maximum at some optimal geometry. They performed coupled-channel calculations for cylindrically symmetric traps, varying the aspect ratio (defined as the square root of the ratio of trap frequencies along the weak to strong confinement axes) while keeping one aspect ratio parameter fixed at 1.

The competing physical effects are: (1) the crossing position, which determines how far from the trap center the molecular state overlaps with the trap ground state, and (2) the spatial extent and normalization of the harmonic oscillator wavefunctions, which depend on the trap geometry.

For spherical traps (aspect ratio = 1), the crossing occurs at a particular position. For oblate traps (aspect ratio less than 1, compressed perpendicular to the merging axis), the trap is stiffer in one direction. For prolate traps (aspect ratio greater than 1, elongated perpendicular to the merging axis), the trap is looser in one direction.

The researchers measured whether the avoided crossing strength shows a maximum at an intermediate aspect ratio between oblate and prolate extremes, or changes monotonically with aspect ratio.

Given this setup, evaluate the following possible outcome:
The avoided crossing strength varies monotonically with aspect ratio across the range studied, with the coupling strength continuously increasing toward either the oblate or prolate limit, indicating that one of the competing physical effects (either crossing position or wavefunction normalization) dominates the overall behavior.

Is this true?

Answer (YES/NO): NO